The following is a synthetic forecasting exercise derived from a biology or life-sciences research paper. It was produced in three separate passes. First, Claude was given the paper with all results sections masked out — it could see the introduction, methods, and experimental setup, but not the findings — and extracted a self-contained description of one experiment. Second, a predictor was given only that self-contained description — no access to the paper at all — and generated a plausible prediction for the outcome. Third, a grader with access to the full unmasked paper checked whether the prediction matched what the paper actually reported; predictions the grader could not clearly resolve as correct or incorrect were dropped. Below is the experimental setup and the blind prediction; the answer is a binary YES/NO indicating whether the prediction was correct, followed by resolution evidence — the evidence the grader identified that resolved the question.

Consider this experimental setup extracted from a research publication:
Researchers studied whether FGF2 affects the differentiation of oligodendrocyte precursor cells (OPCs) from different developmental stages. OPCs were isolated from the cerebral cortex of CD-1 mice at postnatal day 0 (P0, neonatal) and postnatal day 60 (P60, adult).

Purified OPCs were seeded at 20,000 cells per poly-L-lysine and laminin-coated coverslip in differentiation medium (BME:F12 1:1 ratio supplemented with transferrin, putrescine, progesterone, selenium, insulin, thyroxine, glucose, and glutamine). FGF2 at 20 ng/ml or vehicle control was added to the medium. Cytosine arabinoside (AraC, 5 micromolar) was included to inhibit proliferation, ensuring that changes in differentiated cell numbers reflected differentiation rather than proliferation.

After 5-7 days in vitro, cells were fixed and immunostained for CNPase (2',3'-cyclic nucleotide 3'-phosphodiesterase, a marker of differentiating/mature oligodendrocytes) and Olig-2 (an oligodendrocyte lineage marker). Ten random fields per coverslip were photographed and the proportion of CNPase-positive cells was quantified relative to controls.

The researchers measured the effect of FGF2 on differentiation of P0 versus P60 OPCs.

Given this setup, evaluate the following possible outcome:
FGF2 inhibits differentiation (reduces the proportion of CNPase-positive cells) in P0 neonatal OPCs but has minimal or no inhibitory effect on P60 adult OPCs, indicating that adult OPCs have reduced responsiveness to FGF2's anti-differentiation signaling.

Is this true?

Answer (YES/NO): YES